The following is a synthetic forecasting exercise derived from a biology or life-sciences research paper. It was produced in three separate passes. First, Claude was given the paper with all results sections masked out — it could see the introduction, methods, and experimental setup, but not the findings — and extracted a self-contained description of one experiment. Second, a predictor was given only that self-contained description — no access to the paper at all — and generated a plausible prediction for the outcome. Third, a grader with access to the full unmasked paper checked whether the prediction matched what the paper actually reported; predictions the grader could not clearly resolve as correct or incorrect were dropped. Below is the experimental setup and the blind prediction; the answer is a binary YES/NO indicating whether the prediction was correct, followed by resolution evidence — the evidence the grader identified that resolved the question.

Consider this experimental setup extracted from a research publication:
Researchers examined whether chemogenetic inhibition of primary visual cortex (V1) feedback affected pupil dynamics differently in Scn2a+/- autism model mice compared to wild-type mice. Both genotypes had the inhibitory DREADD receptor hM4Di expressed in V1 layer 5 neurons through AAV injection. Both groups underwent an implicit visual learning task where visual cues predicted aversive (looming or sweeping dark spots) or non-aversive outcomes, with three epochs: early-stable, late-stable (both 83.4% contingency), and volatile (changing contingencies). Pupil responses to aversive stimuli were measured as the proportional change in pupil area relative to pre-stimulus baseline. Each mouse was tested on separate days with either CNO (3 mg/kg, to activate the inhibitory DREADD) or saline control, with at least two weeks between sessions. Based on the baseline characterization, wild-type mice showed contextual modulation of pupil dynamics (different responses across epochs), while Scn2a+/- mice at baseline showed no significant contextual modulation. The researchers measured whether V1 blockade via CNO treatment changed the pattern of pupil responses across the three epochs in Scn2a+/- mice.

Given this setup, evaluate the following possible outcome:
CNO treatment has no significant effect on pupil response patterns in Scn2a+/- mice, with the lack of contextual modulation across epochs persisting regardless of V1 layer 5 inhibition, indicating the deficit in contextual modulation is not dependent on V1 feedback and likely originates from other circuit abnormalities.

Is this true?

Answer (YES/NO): NO